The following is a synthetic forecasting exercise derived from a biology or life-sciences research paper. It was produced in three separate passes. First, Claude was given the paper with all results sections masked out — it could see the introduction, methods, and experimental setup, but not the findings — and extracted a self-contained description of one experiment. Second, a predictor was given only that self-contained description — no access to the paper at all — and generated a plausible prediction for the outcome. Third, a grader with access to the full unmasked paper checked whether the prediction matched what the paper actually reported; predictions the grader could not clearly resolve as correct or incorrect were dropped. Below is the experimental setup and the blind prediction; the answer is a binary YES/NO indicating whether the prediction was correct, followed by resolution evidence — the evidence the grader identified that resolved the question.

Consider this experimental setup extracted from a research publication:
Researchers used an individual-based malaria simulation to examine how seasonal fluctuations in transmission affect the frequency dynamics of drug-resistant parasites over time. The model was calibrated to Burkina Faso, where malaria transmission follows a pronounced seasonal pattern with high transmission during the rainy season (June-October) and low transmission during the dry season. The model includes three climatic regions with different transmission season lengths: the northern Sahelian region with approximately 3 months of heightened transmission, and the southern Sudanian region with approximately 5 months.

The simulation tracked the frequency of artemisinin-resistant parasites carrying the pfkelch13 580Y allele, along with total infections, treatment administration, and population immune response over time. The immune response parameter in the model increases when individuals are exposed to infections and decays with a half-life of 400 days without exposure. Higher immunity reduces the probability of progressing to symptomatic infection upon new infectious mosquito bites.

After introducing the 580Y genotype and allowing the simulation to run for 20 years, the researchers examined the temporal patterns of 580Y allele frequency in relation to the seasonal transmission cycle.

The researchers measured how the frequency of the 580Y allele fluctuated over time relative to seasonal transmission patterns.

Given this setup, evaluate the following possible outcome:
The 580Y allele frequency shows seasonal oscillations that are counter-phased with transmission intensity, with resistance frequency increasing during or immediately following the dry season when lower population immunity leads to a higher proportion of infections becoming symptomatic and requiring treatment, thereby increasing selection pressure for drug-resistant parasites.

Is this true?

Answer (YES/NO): NO